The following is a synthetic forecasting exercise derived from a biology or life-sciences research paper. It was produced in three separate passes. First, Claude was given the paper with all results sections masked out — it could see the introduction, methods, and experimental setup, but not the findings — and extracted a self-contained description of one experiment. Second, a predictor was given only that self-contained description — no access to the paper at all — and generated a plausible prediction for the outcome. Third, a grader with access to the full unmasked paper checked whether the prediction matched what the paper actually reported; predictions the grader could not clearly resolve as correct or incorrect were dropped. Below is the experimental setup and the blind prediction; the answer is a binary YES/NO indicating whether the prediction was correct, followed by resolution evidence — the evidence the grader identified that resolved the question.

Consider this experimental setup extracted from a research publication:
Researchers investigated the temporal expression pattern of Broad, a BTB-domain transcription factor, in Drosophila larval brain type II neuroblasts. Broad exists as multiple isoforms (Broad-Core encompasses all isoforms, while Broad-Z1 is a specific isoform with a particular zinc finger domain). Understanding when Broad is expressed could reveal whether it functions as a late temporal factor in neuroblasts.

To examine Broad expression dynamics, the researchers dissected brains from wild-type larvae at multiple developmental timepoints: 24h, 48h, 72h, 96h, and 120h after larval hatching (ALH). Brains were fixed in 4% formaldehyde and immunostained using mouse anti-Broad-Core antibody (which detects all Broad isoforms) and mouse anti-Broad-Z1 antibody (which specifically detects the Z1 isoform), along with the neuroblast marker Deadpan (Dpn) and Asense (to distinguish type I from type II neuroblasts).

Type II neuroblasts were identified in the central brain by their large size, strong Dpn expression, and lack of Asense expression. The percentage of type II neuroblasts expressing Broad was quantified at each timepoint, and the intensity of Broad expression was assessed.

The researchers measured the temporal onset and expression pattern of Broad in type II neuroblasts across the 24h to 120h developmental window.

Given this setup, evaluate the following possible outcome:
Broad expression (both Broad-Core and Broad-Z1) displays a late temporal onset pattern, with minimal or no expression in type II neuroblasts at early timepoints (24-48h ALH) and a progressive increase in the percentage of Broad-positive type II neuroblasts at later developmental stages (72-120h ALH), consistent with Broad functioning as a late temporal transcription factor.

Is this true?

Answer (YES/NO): NO